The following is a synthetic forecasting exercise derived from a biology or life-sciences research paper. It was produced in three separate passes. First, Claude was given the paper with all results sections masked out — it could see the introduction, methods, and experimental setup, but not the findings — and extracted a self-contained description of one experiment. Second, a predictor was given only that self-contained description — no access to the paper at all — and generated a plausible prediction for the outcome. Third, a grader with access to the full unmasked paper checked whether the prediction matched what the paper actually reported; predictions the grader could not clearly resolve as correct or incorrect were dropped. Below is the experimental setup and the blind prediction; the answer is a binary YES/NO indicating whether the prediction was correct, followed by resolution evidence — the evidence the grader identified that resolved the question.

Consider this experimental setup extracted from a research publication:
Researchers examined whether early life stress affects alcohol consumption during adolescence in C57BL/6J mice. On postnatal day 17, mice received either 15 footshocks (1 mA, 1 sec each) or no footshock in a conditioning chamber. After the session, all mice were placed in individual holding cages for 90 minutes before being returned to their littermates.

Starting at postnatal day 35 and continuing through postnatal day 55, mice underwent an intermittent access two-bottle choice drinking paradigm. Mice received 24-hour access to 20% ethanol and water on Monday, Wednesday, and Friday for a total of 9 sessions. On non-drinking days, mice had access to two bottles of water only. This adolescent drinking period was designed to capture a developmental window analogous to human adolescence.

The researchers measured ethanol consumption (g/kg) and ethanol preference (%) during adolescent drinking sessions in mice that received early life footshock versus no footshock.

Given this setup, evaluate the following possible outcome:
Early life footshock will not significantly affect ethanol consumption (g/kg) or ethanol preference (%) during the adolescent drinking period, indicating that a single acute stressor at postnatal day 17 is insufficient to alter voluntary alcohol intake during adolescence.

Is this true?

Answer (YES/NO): YES